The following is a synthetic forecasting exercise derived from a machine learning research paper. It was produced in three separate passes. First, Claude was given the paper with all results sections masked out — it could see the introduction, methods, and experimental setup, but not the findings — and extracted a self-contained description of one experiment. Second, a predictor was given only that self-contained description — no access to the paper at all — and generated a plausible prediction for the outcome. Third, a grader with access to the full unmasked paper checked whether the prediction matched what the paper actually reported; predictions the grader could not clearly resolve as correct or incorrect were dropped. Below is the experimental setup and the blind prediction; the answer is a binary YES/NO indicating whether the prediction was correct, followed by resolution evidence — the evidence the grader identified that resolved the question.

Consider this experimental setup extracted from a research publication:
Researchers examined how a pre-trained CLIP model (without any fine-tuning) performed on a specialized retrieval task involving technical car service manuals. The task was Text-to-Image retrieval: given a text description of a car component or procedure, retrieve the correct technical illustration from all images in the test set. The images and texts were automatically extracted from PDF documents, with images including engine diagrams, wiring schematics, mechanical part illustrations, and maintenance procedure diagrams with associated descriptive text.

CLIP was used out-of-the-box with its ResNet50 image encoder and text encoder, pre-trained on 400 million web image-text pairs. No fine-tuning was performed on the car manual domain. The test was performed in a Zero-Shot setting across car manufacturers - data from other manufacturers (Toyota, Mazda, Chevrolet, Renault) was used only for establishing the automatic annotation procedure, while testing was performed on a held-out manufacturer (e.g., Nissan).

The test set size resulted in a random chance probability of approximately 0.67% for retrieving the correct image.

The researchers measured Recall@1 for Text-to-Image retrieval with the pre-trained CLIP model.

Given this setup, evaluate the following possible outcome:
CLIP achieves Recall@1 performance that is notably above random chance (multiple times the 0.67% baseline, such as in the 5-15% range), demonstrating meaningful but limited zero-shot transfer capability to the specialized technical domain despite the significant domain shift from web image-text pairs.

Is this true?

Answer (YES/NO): YES